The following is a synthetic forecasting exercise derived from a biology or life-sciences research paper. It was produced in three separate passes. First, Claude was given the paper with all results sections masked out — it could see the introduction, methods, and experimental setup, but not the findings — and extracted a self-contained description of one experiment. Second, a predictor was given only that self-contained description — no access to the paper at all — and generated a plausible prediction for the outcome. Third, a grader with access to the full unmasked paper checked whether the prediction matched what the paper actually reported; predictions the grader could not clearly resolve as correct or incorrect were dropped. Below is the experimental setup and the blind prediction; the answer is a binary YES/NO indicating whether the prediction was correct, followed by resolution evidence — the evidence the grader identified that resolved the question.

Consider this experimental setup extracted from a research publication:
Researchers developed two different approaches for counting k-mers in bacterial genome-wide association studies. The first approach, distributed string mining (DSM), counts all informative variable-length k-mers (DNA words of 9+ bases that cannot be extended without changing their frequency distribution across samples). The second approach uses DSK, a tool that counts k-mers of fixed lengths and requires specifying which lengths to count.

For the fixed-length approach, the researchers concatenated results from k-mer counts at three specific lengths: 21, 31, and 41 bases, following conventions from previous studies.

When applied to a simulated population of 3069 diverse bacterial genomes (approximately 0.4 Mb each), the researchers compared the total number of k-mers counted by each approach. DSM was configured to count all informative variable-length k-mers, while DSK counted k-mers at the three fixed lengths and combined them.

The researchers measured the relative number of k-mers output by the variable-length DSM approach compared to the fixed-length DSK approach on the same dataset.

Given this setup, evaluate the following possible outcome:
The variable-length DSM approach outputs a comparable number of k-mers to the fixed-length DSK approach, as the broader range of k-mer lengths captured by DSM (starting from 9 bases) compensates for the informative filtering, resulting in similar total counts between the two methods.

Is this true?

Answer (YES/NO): NO